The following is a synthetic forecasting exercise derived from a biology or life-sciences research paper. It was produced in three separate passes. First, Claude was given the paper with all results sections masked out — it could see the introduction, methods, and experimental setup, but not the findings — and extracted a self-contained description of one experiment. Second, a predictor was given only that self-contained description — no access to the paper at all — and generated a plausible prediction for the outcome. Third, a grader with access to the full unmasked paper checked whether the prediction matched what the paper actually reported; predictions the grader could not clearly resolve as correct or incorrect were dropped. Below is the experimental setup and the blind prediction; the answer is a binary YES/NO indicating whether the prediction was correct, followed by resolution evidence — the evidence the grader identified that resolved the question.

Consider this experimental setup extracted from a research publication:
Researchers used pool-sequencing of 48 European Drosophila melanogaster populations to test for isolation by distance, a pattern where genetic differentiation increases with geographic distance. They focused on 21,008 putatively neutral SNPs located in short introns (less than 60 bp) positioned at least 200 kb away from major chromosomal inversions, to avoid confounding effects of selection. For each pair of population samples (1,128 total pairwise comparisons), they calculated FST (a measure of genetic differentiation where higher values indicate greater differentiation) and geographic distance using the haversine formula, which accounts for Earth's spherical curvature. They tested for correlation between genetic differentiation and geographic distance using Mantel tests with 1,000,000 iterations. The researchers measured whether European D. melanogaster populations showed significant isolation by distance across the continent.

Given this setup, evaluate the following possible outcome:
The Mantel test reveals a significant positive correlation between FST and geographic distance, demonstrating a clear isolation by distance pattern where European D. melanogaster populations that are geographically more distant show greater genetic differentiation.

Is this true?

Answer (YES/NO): NO